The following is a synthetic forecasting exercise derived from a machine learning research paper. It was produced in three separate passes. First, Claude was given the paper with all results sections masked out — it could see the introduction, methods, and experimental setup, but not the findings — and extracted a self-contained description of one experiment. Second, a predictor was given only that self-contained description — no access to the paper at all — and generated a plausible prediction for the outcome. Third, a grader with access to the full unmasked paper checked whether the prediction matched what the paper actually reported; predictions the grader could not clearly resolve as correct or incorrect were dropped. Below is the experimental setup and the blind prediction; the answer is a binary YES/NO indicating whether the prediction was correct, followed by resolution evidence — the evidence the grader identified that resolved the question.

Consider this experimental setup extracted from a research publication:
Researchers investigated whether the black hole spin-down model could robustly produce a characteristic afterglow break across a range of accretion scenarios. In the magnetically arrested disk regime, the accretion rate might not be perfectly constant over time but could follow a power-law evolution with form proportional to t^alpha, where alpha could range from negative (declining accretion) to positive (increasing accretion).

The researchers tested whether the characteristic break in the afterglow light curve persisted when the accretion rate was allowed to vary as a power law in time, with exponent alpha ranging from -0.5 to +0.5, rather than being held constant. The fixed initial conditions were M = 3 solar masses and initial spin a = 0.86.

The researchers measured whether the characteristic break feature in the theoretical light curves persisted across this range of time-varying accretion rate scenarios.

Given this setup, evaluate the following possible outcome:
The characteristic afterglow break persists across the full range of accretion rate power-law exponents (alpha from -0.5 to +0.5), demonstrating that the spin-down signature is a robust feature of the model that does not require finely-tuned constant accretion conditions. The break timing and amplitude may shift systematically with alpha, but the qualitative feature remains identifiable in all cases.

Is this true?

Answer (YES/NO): YES